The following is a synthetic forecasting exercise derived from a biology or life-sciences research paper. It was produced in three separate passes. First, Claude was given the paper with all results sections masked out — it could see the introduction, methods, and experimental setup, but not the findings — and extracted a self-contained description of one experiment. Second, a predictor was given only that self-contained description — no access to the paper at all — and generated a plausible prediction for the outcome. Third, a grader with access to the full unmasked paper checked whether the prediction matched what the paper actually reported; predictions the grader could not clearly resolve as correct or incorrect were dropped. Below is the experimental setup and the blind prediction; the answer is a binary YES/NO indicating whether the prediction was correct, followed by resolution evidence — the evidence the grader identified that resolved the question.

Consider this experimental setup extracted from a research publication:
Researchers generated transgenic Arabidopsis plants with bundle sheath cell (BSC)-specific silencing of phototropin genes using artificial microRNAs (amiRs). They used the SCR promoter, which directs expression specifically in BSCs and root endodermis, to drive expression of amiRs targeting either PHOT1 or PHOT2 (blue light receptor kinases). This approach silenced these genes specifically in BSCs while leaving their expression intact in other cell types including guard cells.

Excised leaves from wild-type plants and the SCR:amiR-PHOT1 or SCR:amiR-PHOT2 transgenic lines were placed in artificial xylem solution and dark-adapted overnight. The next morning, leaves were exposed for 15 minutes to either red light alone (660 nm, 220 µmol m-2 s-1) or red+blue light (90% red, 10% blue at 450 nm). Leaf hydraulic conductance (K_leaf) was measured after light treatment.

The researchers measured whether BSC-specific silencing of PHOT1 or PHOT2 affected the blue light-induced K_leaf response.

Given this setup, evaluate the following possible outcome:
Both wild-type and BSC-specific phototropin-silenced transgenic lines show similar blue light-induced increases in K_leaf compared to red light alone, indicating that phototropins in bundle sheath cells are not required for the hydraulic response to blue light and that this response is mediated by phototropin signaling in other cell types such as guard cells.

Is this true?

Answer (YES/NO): NO